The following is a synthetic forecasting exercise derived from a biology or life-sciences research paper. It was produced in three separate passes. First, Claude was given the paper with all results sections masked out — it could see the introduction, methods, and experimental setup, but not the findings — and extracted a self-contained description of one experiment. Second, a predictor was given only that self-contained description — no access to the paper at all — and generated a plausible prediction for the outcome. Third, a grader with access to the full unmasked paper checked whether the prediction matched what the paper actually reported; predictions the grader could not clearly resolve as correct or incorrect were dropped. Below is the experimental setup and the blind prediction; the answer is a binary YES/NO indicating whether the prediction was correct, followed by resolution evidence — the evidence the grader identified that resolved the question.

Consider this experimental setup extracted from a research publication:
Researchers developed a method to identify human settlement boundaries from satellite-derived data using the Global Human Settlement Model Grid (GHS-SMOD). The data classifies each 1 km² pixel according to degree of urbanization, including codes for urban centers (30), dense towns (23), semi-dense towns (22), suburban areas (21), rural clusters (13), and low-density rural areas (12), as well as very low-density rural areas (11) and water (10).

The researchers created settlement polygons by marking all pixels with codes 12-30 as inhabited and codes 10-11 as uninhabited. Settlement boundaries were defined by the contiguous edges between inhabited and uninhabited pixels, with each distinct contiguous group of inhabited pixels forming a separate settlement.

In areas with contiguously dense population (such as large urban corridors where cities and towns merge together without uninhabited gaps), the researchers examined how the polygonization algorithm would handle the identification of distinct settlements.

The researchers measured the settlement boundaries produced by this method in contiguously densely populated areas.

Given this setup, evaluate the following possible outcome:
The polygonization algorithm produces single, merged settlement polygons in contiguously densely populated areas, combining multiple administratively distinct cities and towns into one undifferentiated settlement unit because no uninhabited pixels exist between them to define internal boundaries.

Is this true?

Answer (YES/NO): YES